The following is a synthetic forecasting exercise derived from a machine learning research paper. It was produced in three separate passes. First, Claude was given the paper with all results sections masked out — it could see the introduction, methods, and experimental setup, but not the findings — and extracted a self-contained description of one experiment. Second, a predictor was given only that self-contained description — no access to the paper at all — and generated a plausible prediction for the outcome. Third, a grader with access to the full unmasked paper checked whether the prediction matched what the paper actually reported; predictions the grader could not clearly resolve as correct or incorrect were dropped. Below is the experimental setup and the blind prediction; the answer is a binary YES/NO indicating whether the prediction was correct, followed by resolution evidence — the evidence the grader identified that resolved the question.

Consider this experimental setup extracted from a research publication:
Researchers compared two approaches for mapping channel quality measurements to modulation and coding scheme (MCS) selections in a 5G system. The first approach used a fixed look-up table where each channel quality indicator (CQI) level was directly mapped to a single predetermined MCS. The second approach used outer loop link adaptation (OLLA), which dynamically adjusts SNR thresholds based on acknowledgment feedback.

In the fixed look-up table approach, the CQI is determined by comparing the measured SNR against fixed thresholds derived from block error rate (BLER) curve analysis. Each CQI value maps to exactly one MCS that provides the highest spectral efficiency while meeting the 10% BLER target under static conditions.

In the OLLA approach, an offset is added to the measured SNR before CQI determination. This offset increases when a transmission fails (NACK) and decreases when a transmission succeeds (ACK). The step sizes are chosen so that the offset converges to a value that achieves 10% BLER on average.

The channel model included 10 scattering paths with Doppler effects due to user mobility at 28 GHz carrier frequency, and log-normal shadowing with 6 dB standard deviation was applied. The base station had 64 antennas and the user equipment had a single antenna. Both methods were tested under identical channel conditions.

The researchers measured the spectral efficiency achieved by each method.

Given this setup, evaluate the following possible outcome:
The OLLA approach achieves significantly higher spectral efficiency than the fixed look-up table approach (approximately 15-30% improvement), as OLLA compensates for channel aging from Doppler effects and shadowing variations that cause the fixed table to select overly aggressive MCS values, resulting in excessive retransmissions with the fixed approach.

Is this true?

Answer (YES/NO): NO